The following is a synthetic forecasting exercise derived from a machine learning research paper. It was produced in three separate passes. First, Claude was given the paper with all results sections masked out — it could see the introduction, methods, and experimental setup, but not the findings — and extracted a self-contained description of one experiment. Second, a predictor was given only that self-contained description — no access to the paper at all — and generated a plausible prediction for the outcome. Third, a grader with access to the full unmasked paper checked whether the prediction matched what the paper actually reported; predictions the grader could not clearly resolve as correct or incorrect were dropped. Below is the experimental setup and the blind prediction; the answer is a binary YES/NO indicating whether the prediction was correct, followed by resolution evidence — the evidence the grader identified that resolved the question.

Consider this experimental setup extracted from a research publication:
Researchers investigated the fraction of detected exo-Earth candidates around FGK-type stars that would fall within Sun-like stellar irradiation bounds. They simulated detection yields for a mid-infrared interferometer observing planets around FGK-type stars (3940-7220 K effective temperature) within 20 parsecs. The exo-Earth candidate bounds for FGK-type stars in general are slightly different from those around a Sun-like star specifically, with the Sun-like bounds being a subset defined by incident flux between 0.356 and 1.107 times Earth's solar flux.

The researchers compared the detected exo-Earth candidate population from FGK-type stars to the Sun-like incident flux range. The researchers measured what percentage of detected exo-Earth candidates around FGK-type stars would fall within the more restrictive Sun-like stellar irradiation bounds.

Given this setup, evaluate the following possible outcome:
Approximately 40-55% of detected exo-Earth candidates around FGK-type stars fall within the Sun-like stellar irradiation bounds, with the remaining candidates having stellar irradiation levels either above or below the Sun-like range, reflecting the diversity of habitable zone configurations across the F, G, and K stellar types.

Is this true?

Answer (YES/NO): NO